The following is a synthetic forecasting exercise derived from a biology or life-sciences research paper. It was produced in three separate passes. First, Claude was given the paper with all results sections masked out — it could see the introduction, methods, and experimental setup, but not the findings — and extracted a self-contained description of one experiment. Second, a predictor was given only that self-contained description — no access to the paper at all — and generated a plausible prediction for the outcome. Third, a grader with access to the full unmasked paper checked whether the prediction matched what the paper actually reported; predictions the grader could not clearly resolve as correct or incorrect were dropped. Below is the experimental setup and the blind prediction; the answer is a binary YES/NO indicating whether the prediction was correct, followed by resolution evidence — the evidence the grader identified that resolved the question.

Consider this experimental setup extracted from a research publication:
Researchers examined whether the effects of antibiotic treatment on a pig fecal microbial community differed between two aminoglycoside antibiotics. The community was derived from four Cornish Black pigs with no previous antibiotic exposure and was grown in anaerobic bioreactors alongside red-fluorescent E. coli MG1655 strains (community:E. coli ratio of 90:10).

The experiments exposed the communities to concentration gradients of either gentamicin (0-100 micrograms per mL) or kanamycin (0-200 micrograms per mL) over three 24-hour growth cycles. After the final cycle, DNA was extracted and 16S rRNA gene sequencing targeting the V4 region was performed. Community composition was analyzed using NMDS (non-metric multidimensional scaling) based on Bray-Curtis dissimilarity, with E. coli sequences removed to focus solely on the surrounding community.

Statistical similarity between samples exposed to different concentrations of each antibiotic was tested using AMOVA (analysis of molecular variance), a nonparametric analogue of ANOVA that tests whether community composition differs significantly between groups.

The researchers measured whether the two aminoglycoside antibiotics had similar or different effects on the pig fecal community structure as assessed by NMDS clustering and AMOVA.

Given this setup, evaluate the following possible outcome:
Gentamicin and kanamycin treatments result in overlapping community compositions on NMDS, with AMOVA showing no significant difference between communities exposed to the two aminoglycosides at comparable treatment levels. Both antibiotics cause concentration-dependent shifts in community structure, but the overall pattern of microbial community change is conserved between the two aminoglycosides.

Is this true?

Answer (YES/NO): NO